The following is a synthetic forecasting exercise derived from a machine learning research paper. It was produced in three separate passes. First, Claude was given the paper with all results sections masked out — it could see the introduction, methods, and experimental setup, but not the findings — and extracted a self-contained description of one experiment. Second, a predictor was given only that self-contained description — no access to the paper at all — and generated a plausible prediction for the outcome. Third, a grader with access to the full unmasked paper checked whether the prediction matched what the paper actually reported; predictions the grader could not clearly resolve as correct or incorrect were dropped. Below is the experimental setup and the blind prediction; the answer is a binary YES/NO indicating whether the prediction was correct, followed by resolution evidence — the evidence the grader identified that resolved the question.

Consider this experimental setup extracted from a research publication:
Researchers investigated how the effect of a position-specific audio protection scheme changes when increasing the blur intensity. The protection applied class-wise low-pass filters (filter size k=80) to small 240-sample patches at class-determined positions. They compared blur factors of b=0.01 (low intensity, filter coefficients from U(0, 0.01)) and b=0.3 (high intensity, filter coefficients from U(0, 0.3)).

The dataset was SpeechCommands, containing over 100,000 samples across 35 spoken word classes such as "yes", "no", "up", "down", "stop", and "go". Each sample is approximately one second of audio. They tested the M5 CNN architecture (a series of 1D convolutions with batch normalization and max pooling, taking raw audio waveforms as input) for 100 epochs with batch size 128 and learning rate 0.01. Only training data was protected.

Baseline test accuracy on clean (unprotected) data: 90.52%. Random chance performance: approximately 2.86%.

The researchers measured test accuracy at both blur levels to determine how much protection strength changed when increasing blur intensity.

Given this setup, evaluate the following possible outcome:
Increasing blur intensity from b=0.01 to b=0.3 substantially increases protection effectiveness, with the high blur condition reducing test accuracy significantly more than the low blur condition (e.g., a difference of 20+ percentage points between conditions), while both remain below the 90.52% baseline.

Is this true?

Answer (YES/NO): NO